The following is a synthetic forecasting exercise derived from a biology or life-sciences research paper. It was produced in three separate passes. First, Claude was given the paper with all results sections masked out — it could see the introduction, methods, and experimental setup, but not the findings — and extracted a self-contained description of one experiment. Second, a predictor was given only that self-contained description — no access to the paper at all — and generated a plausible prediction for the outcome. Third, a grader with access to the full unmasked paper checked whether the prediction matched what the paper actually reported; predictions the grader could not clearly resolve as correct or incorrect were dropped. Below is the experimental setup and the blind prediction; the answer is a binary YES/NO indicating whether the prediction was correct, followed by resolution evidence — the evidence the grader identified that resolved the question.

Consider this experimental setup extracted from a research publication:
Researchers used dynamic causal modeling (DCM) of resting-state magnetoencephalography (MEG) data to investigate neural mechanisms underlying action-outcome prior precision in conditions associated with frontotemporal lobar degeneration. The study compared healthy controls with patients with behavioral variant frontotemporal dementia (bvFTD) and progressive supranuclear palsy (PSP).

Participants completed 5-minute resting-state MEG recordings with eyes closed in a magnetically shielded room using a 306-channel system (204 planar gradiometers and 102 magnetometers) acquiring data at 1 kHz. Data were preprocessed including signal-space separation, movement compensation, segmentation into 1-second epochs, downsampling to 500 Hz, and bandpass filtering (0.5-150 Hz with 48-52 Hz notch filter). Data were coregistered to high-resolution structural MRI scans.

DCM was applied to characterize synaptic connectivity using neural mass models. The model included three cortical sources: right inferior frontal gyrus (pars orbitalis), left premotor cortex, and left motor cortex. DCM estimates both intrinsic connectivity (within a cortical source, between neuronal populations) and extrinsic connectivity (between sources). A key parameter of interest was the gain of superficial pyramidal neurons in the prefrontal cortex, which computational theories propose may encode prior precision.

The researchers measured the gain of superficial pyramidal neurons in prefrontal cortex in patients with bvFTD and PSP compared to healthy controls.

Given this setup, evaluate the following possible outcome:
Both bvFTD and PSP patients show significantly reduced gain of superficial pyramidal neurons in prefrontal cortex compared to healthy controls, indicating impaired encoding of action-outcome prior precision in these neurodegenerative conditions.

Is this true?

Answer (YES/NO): YES